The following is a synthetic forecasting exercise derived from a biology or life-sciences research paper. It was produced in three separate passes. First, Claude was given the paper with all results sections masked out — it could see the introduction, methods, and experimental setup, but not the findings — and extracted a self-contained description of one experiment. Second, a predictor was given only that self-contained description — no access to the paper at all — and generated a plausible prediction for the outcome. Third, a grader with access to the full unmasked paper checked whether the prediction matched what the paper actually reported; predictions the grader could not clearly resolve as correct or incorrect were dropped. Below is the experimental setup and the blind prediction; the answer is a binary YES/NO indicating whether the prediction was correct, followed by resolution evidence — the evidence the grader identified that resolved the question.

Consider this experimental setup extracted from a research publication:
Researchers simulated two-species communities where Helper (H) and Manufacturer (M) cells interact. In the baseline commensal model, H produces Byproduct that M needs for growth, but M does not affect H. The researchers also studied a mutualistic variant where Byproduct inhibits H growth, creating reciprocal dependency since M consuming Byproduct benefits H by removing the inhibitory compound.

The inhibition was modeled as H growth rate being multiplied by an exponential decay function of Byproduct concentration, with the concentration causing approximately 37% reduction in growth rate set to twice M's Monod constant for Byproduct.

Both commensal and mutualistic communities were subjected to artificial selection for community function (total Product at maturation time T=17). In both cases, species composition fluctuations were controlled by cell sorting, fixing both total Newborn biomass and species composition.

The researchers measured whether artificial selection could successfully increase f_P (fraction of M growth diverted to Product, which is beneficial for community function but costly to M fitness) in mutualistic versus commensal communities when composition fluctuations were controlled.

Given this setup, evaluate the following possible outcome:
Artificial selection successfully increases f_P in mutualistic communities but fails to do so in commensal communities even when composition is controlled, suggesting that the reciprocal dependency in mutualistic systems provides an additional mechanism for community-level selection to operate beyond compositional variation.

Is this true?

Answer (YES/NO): NO